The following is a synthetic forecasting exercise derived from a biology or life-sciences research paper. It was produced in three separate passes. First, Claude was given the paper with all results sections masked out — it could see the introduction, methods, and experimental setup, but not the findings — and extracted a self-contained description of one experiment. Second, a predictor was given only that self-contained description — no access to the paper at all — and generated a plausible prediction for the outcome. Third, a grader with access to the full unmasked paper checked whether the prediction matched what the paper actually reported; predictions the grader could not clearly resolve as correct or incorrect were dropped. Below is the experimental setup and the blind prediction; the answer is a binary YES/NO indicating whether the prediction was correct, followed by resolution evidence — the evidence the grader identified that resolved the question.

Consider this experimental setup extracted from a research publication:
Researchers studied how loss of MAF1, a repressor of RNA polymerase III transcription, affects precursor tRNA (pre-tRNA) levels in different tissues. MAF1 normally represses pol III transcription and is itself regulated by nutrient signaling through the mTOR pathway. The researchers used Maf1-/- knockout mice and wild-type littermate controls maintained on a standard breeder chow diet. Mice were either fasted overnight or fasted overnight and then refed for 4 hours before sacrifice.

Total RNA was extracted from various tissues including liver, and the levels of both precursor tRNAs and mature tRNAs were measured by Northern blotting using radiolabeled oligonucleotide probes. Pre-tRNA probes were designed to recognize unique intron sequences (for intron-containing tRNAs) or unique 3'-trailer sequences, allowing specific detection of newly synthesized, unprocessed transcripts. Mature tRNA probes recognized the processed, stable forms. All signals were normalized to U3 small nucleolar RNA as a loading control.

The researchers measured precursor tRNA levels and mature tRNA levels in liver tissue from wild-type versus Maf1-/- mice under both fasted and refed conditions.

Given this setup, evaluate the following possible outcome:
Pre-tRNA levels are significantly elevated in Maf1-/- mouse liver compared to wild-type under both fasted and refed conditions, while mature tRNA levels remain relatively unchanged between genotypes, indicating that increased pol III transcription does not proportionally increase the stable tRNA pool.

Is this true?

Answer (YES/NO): YES